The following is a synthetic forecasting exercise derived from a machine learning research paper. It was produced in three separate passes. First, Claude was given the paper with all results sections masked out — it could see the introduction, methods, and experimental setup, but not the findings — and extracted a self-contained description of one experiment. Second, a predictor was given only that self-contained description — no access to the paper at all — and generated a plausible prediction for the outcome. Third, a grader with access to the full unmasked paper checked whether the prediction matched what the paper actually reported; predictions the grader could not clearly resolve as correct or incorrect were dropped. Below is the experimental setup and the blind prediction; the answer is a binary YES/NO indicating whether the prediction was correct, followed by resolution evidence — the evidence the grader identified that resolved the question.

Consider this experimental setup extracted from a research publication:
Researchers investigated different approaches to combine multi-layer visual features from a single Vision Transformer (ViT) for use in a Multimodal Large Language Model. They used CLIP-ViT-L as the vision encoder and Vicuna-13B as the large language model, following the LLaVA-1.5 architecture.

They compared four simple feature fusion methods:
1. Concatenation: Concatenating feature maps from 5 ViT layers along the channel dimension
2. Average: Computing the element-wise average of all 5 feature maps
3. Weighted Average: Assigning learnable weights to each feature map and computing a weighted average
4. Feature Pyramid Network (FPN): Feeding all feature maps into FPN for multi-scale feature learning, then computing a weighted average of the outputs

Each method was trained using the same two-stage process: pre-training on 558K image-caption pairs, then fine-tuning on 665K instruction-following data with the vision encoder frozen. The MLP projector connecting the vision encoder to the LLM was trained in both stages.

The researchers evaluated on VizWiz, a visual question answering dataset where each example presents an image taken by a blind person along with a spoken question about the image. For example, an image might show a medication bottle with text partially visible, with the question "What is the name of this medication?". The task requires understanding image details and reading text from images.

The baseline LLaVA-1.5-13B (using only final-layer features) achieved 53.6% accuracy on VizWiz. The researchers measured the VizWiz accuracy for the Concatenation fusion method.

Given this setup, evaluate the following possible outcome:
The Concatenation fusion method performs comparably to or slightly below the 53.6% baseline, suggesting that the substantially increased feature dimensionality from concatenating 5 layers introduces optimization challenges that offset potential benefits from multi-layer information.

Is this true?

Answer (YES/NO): YES